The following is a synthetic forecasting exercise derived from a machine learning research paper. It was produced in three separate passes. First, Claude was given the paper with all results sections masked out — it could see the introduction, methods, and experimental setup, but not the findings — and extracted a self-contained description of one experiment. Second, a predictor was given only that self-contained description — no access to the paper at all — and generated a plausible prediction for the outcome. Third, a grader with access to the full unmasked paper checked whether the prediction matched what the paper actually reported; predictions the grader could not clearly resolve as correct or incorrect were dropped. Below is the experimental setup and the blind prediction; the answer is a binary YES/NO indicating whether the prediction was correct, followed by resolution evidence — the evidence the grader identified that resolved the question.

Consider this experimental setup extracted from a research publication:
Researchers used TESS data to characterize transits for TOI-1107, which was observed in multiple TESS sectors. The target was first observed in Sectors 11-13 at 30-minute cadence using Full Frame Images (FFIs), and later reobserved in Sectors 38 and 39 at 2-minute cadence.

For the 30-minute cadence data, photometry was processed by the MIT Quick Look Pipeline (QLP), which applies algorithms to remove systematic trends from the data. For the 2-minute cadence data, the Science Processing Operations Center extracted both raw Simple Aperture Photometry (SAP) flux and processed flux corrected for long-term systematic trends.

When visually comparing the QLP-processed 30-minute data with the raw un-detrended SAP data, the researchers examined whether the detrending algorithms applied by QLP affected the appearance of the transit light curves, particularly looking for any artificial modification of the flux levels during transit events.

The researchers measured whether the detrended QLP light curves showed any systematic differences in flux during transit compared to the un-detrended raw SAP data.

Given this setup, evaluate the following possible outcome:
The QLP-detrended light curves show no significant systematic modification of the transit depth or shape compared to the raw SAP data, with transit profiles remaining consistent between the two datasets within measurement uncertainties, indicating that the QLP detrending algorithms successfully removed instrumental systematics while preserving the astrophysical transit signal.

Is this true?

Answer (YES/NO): NO